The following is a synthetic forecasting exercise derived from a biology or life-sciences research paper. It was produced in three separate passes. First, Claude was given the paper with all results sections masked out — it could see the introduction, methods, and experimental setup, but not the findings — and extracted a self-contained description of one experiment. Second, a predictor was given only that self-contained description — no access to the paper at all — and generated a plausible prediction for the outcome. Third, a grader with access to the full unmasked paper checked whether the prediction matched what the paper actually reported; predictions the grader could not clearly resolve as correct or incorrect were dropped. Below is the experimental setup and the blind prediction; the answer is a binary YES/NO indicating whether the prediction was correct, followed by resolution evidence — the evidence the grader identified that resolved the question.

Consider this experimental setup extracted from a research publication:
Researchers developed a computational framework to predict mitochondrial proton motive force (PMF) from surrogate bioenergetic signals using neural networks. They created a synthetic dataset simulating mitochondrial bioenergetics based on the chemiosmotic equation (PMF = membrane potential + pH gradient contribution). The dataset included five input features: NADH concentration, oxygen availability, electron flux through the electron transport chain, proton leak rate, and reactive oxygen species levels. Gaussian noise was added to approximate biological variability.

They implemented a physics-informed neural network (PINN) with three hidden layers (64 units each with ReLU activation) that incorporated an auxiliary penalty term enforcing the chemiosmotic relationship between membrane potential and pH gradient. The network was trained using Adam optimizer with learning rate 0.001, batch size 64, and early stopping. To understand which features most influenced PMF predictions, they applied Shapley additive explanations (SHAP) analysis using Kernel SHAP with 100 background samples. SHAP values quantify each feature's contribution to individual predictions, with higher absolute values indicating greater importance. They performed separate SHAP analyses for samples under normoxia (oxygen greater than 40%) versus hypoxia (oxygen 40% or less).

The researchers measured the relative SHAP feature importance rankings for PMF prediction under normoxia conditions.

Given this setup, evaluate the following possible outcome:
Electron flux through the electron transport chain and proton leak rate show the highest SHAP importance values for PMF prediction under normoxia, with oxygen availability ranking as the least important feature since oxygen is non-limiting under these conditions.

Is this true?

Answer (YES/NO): NO